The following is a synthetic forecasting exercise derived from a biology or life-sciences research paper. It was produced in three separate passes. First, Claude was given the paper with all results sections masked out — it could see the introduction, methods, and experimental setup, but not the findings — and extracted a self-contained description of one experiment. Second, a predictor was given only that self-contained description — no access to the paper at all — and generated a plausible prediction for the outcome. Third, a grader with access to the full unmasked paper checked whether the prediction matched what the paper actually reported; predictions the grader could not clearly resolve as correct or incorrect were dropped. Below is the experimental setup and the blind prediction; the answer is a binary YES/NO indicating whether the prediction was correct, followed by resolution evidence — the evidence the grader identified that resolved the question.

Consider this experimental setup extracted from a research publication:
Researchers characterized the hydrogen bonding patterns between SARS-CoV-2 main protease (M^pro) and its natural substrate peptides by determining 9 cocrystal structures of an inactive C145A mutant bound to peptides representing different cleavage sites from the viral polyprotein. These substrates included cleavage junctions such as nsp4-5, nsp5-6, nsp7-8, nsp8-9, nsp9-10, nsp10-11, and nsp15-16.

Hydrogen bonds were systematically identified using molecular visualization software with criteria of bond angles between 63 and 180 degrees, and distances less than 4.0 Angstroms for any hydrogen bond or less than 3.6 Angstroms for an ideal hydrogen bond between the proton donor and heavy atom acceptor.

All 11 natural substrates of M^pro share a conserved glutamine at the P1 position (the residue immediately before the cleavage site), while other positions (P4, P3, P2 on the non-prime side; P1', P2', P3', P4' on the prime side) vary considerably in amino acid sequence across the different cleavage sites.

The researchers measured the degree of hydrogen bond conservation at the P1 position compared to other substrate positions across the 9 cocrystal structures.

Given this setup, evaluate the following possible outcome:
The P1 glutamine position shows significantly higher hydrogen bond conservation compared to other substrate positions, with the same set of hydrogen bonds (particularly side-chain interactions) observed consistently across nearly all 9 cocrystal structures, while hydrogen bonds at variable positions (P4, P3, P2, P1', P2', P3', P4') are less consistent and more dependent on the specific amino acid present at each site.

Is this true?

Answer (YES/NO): YES